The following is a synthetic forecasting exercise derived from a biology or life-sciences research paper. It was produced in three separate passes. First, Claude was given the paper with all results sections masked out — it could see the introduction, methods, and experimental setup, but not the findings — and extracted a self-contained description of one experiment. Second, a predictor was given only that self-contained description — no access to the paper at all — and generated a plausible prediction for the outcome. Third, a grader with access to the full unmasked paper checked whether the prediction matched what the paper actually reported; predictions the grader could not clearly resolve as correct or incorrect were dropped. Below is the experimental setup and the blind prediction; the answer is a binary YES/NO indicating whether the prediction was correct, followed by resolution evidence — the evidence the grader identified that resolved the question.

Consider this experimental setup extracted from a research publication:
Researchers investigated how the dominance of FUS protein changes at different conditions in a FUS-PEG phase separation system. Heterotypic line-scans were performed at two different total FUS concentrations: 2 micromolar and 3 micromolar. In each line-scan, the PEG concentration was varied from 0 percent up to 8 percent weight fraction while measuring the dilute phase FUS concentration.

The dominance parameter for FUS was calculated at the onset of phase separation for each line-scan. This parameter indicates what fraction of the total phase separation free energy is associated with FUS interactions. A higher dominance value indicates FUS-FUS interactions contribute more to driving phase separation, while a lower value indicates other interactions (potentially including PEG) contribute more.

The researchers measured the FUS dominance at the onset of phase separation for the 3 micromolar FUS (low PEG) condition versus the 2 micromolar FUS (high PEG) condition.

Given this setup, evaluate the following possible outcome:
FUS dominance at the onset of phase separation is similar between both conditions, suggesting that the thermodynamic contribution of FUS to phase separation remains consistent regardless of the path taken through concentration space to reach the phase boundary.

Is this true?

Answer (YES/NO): NO